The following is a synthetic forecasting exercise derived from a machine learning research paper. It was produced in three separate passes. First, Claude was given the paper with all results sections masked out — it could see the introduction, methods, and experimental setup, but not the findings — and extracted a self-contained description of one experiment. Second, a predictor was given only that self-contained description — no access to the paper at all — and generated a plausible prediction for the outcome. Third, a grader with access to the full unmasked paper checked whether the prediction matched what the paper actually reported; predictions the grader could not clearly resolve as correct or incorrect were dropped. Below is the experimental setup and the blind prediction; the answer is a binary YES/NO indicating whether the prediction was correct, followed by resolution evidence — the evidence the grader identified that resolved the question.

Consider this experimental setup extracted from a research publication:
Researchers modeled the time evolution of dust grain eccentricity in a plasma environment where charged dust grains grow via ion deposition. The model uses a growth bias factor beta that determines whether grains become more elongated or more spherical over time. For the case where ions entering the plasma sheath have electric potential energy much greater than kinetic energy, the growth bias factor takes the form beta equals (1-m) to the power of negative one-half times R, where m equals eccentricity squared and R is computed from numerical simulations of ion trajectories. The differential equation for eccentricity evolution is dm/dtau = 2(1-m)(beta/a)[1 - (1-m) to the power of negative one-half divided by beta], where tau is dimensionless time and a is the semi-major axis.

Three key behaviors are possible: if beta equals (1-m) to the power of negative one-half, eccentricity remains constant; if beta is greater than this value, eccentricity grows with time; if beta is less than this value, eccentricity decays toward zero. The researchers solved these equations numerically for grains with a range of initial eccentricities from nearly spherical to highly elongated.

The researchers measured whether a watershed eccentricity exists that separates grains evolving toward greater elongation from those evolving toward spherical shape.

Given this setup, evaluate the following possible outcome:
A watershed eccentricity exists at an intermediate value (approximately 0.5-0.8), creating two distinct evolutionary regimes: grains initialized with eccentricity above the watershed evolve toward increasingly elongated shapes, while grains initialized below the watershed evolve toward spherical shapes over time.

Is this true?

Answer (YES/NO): NO